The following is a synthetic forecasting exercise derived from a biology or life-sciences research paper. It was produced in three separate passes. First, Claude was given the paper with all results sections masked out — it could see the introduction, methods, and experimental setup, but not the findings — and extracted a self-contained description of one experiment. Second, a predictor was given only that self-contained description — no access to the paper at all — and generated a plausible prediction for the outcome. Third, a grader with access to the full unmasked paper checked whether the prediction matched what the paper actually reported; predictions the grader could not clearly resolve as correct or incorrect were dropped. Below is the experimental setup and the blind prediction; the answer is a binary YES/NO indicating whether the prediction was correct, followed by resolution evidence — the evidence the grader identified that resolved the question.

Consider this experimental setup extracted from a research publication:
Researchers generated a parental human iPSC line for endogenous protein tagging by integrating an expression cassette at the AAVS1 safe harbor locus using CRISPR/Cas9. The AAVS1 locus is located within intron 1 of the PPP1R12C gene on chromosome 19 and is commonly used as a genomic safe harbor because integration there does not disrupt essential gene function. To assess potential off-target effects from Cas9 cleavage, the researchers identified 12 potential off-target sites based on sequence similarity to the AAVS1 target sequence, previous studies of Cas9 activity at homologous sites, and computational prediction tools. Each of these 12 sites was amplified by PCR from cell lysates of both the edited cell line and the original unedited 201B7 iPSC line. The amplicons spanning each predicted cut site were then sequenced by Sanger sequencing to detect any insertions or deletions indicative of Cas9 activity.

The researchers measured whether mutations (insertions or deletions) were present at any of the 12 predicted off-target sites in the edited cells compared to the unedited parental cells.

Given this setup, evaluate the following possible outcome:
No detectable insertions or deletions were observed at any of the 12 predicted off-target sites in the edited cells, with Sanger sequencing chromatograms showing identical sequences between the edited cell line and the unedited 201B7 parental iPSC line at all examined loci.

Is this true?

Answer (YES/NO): YES